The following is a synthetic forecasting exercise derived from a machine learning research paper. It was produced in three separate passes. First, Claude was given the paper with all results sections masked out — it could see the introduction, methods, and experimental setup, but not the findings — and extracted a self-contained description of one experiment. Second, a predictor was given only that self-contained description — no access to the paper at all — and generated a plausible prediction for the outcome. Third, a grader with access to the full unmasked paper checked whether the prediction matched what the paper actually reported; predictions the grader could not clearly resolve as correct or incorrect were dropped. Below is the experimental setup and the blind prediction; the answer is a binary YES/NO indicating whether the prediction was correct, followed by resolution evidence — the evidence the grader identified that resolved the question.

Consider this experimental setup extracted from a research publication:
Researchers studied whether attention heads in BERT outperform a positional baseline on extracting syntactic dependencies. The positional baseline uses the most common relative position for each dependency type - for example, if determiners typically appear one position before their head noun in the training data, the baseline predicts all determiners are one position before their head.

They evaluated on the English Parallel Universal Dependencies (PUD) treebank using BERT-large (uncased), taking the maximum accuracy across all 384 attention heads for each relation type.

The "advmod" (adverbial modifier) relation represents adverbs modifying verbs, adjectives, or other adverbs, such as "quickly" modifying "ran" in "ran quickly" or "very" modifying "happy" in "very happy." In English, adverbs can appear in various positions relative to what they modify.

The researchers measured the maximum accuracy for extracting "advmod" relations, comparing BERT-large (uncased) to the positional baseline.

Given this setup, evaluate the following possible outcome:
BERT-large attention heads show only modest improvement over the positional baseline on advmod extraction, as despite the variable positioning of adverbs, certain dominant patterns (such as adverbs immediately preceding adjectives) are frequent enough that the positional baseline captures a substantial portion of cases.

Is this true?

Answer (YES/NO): YES